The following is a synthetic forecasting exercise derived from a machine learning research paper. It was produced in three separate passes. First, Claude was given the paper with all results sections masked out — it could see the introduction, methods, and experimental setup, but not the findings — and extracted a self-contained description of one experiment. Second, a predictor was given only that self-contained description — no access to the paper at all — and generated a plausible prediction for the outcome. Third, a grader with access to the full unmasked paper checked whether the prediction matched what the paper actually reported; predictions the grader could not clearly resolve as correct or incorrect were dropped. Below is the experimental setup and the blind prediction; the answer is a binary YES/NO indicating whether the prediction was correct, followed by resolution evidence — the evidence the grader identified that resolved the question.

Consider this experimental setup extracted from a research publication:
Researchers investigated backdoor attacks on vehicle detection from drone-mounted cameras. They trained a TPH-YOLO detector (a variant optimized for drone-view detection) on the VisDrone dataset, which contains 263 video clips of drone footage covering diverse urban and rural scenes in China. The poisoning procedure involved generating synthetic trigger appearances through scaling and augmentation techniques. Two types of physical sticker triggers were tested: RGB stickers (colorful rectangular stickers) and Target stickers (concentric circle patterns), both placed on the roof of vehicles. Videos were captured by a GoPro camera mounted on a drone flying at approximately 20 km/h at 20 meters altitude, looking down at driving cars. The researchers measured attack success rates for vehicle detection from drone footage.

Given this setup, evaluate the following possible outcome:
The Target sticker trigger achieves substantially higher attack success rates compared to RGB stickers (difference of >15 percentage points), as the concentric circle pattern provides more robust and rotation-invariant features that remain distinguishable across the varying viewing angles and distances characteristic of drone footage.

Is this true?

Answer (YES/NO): NO